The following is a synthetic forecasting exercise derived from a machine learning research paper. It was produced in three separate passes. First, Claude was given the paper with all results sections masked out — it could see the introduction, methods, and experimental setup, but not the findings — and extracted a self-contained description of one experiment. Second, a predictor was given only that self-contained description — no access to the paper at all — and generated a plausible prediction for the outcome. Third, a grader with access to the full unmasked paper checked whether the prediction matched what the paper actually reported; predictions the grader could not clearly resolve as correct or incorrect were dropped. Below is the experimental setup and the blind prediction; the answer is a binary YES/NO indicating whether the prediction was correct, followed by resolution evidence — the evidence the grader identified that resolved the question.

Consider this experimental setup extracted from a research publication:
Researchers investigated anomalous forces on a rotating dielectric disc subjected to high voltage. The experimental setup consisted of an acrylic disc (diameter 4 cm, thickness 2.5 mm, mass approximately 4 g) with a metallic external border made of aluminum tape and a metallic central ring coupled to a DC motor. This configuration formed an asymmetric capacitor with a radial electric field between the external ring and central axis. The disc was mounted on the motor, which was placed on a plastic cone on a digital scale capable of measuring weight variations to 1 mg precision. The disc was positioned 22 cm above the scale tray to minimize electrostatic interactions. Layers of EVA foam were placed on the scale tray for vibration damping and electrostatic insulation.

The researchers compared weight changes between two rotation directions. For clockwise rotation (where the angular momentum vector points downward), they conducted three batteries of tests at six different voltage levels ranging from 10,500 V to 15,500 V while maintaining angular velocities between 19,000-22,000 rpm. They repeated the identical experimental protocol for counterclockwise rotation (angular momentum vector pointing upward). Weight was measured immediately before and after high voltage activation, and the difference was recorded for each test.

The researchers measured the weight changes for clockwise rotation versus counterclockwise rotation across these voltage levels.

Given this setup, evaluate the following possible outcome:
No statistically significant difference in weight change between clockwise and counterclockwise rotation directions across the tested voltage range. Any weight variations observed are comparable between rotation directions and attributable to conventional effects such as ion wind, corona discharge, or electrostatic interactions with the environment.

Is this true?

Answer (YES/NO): NO